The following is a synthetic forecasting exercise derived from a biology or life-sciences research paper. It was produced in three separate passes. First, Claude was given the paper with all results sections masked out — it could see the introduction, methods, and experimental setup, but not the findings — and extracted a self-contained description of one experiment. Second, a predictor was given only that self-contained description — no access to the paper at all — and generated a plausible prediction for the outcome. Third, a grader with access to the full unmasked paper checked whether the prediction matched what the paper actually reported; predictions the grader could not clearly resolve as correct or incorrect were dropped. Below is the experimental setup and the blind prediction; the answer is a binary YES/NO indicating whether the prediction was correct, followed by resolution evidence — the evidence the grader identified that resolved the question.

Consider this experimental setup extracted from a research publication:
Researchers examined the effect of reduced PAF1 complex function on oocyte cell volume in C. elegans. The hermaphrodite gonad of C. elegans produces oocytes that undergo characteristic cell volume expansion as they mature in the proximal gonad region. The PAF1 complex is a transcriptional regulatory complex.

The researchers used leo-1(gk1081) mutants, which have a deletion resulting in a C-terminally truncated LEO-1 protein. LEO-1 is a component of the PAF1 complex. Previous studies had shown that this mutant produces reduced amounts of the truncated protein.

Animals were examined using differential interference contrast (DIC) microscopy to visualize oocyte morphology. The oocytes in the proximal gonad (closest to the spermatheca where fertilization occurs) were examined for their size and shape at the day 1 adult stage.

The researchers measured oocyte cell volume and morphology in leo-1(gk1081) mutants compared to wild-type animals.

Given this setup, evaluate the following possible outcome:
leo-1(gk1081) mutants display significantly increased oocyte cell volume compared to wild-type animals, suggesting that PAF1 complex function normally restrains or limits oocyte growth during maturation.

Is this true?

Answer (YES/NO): NO